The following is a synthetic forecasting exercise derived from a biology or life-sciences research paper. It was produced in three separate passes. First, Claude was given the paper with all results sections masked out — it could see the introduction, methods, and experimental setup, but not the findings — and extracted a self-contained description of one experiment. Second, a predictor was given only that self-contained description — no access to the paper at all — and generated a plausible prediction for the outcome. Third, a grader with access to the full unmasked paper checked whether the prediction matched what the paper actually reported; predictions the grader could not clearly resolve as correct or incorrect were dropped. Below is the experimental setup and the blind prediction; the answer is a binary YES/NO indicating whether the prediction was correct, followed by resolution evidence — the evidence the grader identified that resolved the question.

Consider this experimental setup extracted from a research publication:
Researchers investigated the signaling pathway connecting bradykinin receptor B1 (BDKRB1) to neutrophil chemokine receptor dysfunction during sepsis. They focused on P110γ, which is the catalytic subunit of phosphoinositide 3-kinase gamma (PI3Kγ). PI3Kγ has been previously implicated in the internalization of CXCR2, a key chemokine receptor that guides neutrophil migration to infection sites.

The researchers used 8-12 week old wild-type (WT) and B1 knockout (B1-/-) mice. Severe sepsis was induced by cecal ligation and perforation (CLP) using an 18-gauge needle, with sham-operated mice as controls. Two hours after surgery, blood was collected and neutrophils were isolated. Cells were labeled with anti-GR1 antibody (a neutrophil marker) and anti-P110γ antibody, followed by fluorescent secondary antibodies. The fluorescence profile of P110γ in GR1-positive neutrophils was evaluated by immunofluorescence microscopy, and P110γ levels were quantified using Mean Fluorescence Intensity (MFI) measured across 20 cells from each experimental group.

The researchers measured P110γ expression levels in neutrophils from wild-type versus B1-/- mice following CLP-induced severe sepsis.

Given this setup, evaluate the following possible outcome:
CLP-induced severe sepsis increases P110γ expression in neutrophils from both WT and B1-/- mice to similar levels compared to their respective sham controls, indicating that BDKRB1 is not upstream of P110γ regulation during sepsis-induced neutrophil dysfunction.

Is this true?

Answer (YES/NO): NO